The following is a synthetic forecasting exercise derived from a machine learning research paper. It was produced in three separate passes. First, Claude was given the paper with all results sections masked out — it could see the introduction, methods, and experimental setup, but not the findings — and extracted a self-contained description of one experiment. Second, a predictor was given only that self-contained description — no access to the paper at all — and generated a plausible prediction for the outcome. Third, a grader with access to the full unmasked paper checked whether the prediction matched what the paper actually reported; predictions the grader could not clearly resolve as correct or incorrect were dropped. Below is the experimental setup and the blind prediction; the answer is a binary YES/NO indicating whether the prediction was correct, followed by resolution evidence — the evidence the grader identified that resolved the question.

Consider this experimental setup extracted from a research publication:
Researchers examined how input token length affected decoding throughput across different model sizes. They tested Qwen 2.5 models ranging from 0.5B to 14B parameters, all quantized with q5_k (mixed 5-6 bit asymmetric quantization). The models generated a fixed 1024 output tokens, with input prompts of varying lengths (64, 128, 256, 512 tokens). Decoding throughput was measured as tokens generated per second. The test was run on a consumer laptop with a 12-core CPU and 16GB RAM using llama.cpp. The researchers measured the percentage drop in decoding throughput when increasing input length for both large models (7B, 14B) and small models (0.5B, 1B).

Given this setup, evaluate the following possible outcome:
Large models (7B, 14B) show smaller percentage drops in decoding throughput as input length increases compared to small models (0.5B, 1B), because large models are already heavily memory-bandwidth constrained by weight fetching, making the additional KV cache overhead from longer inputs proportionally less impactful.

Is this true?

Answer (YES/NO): YES